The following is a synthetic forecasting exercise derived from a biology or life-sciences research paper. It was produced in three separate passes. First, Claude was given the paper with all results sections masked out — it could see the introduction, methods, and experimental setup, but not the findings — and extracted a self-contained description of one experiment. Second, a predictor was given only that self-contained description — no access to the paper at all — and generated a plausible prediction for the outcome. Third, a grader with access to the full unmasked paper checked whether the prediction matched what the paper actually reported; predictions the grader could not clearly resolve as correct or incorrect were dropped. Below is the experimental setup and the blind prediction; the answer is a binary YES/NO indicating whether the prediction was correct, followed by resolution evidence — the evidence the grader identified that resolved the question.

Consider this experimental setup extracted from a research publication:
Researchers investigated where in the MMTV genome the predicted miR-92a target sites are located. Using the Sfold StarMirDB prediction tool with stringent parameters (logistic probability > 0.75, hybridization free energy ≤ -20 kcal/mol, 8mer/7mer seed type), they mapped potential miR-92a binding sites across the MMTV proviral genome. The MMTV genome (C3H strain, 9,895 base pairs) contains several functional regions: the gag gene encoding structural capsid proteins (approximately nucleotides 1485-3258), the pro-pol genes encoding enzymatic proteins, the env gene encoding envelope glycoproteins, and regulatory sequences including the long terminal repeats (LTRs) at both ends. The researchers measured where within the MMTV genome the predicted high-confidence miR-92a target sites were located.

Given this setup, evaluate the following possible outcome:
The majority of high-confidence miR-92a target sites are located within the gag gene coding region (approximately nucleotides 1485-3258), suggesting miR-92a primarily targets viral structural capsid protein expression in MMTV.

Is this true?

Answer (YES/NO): NO